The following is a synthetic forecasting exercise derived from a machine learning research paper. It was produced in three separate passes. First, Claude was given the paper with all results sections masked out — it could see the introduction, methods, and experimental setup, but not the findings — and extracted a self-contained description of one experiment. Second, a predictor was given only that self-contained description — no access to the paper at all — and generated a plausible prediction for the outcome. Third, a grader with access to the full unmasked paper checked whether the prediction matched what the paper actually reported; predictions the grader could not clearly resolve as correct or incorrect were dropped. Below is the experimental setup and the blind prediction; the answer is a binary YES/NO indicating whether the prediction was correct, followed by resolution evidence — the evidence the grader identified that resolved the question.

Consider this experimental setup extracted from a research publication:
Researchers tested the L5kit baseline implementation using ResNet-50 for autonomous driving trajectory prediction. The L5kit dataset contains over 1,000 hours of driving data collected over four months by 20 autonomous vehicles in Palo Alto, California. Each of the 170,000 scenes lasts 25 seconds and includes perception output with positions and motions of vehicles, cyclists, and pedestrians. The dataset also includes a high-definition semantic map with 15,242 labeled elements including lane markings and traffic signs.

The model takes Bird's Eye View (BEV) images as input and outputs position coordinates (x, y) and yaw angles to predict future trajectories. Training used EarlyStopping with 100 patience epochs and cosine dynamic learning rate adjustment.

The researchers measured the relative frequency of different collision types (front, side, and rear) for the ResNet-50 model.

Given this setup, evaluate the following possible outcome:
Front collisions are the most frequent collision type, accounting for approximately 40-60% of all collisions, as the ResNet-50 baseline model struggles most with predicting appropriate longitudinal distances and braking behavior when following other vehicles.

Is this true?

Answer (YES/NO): NO